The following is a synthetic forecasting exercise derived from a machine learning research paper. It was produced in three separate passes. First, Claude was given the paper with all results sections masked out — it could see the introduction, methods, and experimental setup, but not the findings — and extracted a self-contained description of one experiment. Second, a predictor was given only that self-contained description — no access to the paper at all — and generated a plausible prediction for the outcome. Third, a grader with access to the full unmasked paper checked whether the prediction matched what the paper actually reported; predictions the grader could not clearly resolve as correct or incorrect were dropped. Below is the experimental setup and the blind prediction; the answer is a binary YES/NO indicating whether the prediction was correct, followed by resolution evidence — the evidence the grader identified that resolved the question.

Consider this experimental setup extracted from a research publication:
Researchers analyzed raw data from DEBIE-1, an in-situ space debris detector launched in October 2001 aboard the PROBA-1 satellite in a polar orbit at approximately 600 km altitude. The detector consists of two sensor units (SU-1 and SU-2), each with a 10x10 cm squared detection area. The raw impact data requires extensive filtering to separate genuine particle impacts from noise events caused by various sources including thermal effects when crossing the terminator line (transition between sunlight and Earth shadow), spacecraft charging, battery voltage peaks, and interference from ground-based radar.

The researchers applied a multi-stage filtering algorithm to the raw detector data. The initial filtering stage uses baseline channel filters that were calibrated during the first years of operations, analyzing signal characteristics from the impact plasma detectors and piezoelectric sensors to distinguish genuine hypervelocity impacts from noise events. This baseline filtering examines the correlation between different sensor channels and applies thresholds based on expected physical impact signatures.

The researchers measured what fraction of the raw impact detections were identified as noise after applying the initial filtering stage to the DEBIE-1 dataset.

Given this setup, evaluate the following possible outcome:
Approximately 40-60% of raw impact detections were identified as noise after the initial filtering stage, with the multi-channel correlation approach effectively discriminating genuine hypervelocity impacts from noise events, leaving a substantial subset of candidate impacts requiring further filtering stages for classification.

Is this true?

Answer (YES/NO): NO